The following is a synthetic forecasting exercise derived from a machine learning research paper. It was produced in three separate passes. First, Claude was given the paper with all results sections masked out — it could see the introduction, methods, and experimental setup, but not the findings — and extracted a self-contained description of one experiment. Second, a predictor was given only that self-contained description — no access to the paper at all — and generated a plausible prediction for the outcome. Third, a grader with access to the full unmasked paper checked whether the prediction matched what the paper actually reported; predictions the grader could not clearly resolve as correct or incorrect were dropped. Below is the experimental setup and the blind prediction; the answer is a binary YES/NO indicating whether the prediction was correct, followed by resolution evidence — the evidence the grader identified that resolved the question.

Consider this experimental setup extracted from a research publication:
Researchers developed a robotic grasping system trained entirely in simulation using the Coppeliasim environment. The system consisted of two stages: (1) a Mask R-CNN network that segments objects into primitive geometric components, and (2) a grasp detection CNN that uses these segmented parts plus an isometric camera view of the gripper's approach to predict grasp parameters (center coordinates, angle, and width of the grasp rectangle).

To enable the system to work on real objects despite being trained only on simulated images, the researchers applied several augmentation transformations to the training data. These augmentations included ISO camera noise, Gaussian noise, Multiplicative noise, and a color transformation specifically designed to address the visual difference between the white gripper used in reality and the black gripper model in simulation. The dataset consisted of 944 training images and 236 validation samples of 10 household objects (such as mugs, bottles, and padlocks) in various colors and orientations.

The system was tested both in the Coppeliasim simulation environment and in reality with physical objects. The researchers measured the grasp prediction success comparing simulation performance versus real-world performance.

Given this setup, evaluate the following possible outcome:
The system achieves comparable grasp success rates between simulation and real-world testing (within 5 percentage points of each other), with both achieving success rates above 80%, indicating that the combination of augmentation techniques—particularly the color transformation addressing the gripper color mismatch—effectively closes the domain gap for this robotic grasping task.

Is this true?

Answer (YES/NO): NO